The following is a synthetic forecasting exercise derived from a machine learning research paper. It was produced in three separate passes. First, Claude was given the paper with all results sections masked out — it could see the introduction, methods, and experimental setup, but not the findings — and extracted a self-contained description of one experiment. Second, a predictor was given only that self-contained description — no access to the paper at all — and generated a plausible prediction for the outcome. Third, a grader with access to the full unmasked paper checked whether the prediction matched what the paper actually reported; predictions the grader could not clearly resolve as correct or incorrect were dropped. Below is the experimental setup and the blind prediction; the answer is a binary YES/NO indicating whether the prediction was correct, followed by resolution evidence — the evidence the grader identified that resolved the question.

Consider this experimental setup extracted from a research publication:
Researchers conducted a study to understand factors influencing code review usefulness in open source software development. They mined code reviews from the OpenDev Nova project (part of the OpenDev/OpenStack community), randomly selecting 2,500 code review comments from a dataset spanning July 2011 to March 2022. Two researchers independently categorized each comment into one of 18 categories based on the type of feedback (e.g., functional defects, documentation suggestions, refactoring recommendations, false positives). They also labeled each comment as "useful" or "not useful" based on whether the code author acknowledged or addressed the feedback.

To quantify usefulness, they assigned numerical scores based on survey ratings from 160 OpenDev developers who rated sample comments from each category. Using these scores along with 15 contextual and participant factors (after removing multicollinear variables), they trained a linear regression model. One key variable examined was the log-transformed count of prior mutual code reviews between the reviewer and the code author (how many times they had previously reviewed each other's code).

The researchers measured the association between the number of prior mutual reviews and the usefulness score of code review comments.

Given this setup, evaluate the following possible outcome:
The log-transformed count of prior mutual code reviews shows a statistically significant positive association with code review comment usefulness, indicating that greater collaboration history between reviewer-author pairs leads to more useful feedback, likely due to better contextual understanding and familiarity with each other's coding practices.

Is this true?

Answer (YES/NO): NO